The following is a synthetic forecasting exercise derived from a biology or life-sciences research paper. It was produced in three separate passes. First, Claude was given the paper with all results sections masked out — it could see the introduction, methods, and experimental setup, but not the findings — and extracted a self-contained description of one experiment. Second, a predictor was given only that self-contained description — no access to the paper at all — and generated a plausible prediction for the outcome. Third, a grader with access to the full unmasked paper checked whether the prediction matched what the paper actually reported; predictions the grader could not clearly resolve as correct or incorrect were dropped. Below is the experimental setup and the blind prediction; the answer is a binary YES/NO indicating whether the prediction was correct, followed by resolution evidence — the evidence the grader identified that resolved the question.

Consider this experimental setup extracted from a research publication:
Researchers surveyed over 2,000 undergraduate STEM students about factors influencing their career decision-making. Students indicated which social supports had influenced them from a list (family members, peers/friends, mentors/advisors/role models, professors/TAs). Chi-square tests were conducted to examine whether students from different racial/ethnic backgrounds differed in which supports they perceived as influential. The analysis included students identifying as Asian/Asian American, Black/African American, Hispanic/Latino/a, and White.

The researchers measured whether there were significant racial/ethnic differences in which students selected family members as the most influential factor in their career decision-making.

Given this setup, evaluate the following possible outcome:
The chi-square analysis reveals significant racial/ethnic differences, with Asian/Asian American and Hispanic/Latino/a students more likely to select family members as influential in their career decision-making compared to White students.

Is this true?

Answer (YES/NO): NO